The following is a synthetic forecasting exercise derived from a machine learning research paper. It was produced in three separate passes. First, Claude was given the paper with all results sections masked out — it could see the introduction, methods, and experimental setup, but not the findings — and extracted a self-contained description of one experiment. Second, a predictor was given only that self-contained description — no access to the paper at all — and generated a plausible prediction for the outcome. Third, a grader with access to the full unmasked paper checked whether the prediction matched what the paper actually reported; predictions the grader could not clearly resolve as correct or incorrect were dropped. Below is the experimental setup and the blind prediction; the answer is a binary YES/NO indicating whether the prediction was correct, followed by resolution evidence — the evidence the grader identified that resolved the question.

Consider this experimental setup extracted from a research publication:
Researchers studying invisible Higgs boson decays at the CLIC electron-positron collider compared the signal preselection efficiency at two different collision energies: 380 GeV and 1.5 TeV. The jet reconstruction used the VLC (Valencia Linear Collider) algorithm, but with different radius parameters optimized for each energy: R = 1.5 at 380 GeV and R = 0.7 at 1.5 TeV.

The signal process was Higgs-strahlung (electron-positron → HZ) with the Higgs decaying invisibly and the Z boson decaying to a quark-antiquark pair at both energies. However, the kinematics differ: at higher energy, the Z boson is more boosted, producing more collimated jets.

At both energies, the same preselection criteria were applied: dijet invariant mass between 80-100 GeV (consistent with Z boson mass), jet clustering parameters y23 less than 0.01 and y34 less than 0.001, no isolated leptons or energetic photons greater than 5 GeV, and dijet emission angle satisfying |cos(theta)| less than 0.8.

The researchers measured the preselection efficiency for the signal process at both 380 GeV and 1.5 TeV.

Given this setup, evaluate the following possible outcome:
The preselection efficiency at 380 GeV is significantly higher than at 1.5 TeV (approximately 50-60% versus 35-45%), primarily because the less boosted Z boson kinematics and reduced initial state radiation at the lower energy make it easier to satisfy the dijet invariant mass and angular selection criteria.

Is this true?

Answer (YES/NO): NO